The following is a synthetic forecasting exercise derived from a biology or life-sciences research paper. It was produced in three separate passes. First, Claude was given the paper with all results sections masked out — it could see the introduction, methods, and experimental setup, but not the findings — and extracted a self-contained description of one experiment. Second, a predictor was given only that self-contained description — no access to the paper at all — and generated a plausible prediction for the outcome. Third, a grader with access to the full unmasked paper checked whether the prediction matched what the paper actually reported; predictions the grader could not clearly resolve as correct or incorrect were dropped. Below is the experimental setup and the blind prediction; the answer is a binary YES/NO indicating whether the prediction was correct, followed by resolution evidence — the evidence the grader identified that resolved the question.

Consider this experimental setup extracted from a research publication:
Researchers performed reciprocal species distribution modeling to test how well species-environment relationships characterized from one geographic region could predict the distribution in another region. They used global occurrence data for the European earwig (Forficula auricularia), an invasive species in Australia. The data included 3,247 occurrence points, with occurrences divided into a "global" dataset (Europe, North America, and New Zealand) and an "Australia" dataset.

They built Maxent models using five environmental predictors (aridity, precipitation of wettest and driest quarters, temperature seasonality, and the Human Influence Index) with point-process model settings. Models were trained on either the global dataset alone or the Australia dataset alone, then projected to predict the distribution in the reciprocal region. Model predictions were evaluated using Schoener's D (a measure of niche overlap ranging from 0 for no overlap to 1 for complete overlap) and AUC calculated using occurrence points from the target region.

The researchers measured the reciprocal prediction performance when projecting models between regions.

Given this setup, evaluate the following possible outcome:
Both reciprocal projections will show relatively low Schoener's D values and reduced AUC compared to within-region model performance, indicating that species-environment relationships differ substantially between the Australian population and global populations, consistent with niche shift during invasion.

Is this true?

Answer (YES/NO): NO